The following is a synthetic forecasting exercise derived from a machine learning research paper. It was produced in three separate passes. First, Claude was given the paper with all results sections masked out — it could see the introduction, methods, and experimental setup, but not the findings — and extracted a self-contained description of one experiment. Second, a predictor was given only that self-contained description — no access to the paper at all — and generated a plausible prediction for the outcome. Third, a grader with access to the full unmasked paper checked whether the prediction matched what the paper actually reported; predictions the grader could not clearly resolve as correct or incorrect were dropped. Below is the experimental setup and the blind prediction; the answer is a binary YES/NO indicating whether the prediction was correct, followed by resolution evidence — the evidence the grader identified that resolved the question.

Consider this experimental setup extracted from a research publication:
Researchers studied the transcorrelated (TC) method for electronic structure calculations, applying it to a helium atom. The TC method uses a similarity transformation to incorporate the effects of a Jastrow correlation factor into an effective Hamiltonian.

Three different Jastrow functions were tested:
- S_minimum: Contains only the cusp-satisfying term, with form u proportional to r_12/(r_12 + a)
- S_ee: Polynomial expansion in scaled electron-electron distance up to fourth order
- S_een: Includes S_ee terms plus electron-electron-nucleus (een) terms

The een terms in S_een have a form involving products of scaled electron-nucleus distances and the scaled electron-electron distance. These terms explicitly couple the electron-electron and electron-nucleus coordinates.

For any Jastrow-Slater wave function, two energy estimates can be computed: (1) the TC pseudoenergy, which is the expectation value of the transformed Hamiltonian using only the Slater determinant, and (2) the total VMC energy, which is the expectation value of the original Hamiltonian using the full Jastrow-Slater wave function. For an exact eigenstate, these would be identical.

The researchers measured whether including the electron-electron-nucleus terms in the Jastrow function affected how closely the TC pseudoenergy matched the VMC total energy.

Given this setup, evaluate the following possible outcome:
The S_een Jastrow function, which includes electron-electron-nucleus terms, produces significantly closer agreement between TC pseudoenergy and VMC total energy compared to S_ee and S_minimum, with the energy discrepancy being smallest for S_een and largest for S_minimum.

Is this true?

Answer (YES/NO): YES